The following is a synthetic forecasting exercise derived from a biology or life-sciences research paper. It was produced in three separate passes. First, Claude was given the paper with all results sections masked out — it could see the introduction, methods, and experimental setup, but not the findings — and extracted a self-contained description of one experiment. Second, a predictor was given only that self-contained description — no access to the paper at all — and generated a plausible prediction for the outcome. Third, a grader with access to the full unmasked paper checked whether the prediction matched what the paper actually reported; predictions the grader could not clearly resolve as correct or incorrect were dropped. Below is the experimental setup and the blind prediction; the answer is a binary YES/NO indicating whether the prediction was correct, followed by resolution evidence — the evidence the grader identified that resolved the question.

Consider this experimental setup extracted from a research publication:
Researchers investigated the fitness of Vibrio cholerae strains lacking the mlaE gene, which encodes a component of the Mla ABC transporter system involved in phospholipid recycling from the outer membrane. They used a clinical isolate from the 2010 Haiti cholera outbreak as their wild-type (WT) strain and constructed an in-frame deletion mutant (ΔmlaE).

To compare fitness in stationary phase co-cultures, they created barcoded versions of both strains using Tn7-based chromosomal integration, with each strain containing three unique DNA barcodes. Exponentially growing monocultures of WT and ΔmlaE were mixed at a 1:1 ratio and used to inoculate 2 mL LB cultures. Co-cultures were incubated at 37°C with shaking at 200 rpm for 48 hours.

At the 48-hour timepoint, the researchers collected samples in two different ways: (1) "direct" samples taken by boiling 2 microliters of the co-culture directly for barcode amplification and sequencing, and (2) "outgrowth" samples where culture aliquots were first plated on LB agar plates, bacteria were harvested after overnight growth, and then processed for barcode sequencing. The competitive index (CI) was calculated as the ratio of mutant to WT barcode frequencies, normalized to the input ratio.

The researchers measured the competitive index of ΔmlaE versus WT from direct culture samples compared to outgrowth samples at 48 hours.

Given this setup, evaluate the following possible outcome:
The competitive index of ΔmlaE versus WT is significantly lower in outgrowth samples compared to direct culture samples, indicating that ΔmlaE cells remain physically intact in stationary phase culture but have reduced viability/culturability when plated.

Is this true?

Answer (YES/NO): YES